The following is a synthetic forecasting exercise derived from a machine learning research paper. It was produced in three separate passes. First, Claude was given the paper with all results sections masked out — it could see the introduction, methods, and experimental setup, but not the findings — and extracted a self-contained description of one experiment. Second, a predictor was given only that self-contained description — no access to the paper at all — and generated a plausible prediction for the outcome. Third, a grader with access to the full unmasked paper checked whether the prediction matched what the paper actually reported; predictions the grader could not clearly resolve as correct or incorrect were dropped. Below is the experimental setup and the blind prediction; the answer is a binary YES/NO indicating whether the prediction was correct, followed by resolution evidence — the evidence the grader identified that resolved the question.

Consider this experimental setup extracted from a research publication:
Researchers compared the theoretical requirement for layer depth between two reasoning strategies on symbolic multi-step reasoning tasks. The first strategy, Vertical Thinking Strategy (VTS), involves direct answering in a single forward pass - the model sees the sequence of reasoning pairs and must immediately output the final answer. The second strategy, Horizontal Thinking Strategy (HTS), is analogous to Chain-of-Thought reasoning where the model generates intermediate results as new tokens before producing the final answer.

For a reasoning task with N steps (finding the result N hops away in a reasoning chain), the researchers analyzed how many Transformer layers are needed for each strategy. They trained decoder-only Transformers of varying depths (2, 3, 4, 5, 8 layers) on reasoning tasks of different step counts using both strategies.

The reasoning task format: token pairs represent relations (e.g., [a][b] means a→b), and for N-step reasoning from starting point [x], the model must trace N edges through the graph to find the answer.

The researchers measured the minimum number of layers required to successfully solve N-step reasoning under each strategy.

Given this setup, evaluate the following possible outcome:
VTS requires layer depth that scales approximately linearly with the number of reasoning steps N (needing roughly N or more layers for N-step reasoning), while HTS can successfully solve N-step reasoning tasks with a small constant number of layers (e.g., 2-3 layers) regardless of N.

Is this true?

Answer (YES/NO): YES